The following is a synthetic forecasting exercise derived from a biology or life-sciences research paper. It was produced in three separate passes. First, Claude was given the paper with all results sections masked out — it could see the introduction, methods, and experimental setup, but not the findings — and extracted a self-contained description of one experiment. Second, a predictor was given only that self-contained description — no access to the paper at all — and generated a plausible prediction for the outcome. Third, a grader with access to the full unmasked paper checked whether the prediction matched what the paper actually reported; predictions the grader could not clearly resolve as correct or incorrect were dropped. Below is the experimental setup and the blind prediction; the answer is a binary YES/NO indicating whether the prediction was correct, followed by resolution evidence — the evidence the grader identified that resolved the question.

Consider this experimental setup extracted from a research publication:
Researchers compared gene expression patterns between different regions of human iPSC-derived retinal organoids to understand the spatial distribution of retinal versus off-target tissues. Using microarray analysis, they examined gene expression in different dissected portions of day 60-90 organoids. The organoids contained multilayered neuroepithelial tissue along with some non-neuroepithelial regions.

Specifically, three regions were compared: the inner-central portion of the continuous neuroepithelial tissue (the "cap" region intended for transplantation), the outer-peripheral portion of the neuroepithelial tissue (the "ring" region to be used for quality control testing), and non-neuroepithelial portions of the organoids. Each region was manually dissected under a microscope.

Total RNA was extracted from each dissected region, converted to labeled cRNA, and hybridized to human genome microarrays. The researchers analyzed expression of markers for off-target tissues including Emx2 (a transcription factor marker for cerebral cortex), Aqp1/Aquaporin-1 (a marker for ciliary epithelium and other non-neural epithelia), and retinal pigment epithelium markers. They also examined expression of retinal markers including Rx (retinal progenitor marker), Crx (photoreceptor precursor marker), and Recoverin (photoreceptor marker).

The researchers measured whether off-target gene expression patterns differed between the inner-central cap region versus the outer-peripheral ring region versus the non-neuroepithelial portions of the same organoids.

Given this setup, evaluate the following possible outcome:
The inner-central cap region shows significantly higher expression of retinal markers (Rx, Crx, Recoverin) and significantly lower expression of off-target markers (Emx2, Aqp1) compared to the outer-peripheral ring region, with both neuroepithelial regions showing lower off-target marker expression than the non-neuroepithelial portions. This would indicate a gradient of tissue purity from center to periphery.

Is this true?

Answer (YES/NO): NO